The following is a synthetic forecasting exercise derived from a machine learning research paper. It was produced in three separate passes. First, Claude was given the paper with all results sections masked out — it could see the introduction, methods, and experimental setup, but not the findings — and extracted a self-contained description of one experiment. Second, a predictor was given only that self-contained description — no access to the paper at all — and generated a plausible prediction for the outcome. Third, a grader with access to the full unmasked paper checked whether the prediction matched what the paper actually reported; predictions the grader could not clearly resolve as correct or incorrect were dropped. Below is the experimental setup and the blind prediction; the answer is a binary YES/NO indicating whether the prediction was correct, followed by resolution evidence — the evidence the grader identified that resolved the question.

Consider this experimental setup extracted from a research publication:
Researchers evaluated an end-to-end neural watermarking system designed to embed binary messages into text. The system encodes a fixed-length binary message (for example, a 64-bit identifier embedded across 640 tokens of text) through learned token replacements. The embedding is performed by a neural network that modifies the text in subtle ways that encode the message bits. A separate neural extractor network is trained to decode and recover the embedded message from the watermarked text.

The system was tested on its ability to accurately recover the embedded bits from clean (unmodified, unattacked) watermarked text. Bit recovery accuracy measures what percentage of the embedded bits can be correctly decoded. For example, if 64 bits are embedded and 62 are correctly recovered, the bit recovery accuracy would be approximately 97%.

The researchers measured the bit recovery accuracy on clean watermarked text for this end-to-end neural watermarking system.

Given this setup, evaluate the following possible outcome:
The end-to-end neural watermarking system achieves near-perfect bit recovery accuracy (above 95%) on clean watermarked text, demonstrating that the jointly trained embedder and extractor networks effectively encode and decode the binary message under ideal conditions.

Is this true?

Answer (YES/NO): YES